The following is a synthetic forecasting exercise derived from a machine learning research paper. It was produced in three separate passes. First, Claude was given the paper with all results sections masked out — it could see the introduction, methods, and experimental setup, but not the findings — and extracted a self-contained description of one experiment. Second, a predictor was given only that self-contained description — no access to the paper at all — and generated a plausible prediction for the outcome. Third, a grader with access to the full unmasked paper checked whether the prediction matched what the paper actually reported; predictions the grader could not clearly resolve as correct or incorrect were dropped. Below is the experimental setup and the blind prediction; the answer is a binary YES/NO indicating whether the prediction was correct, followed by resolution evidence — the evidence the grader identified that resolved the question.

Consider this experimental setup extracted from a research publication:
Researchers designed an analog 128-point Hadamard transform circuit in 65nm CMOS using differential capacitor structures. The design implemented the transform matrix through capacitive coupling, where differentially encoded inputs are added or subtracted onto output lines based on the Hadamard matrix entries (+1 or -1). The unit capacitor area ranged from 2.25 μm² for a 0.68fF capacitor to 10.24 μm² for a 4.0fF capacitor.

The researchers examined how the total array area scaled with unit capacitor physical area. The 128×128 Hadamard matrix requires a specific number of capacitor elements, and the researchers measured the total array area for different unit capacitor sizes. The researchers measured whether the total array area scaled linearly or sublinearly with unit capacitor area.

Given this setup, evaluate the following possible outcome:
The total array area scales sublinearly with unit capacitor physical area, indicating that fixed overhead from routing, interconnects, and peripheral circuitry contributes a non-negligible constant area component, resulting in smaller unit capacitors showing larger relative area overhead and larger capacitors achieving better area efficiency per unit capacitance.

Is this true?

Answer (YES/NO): NO